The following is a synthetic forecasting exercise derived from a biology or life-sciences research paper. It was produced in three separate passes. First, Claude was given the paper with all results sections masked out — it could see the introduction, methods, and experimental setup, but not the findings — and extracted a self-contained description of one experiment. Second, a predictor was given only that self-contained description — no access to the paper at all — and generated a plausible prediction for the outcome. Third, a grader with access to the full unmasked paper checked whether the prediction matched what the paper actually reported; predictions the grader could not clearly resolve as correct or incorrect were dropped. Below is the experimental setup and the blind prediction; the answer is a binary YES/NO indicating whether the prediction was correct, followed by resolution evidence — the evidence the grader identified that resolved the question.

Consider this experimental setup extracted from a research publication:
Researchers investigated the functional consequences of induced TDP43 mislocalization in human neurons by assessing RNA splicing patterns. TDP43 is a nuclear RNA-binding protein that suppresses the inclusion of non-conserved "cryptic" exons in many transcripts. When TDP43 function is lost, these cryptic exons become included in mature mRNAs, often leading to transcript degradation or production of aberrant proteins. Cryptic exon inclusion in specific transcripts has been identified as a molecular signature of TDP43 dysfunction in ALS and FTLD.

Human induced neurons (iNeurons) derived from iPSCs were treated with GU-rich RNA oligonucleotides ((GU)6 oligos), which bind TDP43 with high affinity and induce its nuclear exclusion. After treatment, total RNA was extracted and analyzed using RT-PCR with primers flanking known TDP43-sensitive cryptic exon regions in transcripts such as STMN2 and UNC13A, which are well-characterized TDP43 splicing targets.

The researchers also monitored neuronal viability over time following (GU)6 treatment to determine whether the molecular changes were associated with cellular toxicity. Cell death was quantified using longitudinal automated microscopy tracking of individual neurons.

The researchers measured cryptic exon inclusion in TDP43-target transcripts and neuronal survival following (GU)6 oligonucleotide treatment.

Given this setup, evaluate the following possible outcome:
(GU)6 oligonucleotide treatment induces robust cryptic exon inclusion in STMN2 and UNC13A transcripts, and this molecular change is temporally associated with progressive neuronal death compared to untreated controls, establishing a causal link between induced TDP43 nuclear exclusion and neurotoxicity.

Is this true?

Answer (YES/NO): NO